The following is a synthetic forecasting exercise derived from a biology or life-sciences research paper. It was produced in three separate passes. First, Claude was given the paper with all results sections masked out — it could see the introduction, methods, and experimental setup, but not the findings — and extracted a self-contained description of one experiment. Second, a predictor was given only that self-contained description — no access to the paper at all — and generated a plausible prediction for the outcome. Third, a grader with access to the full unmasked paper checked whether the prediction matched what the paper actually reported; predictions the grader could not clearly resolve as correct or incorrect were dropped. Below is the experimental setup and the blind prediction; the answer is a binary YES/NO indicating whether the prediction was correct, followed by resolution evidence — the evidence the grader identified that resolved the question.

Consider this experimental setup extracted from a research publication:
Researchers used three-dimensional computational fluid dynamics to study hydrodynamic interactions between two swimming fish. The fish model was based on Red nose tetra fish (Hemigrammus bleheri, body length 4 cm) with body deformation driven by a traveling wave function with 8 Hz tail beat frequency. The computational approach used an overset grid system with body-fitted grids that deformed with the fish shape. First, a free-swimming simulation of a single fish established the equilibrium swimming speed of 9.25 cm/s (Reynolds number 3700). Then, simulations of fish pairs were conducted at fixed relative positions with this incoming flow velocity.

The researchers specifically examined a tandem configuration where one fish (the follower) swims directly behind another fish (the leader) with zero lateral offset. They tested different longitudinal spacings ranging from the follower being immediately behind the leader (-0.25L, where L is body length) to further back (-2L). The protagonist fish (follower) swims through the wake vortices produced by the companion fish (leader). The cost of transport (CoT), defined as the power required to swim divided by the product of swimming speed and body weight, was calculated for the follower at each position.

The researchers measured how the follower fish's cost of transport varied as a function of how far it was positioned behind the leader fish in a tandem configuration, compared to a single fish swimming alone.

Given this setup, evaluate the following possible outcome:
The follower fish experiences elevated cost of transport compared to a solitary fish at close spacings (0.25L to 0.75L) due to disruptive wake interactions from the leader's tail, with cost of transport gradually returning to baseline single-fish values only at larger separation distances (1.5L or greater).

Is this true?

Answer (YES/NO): NO